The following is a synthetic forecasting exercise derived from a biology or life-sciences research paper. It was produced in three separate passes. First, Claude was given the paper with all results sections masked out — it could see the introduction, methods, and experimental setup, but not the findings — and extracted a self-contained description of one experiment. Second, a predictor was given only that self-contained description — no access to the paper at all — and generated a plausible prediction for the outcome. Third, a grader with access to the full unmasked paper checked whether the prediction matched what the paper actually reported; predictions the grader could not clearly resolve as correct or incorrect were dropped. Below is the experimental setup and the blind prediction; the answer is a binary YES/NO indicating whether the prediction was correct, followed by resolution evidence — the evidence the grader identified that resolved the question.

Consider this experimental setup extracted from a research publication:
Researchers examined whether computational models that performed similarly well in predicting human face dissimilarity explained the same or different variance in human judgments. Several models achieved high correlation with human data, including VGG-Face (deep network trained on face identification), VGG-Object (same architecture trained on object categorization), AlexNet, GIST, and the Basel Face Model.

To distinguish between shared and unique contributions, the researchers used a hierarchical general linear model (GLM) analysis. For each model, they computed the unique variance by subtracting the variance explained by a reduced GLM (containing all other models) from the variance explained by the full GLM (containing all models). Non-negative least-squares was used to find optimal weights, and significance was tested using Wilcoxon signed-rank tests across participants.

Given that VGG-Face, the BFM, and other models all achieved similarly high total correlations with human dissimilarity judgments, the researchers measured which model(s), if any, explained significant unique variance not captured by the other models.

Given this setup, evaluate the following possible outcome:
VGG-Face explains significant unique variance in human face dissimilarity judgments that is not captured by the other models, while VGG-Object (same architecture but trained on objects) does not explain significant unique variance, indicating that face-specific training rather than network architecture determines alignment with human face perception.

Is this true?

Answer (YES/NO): NO